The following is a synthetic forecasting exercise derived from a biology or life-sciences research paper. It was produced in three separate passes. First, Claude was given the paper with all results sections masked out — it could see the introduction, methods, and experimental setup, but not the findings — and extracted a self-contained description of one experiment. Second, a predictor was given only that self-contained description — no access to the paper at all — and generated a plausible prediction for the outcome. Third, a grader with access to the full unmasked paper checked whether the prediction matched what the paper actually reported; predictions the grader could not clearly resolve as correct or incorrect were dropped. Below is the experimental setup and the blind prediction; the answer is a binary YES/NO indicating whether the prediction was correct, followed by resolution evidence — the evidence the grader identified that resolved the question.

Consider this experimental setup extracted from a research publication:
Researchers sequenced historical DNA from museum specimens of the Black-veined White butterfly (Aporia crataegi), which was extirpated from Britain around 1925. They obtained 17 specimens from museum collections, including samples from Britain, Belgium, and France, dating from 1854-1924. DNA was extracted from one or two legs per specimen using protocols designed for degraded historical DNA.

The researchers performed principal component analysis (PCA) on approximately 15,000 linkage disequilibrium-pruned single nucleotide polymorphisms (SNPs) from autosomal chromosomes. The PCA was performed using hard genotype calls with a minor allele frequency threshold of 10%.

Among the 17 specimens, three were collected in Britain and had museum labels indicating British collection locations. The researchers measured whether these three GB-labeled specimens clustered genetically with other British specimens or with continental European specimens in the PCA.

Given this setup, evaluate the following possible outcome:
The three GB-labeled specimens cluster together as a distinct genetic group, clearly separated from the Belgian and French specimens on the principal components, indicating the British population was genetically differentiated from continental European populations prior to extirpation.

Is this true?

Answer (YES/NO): NO